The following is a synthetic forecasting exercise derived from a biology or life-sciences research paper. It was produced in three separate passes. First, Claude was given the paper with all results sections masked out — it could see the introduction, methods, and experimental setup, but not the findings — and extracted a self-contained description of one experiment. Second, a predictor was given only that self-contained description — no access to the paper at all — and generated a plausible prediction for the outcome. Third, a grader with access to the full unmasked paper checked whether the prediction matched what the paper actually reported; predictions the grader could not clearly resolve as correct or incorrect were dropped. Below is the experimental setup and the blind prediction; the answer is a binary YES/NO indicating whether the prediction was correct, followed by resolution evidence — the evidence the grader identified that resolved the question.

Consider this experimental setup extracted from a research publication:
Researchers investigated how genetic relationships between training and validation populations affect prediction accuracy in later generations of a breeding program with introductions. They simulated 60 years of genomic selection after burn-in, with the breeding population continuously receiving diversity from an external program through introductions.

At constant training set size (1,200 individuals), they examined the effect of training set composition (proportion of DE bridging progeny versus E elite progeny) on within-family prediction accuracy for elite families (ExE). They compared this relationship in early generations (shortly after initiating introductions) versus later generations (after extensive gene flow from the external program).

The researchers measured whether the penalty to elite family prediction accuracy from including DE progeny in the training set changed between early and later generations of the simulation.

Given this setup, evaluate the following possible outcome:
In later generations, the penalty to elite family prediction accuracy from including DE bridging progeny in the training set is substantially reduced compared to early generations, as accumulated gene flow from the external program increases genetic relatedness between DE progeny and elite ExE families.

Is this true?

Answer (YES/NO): YES